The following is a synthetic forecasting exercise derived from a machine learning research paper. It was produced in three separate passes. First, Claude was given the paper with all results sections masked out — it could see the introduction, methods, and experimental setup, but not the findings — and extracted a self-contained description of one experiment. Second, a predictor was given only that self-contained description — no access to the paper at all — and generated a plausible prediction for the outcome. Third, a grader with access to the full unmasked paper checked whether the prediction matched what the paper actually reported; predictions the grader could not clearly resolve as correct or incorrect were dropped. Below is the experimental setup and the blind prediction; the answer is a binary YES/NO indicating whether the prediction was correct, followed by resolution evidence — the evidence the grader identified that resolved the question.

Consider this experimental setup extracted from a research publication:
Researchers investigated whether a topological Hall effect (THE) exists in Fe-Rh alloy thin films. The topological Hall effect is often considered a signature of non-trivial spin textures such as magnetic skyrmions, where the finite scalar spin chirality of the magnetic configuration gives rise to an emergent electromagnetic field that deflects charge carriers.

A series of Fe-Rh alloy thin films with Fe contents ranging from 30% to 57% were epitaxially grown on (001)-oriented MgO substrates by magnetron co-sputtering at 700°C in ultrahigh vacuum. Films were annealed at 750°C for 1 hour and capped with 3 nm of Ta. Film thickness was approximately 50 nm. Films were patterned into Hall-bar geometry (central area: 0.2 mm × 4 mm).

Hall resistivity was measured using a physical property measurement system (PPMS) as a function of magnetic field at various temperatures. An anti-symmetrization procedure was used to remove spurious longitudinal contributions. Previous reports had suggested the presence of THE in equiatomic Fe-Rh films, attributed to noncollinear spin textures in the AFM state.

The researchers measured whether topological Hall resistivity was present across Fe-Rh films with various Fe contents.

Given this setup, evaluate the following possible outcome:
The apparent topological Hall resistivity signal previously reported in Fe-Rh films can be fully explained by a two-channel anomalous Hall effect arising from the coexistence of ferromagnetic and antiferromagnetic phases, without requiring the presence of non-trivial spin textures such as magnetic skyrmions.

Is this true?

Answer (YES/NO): NO